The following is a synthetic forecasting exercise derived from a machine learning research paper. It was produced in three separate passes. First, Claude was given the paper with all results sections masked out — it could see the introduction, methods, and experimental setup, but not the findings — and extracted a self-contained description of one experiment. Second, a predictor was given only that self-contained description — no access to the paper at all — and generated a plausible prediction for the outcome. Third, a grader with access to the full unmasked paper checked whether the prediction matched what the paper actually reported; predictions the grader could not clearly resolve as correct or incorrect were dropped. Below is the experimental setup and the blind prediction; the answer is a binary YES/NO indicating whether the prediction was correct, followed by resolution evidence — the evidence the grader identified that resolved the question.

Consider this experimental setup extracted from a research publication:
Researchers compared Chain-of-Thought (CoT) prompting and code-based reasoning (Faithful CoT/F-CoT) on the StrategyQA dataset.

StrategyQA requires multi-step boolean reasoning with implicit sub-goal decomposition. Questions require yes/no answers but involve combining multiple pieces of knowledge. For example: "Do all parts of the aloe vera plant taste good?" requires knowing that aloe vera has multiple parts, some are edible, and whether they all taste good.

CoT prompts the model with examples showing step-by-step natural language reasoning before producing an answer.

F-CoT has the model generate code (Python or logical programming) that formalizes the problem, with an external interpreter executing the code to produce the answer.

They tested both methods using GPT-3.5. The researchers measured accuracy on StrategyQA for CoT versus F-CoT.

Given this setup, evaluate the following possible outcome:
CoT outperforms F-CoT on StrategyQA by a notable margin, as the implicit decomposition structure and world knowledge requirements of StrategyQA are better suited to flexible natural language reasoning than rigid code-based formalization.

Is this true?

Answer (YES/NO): YES